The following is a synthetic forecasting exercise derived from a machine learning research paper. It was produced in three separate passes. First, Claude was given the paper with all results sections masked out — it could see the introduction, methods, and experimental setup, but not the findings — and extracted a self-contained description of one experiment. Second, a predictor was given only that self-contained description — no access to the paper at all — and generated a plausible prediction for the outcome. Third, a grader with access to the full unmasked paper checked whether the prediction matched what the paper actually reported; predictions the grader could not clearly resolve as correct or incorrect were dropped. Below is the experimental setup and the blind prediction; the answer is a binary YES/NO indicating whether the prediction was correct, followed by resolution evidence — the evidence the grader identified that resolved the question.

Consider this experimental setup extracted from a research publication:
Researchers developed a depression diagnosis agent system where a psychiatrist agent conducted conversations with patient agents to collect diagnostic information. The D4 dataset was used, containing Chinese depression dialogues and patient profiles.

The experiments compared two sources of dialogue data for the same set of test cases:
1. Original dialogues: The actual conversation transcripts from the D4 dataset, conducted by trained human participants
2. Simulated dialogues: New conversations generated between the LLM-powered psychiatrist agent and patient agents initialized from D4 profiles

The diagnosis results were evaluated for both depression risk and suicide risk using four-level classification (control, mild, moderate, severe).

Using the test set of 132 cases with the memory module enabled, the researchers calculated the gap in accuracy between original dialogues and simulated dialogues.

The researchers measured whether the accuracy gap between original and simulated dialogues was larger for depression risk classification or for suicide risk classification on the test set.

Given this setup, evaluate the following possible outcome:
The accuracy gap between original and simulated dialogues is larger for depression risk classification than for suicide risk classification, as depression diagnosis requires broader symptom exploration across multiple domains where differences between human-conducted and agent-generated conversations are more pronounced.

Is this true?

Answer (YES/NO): NO